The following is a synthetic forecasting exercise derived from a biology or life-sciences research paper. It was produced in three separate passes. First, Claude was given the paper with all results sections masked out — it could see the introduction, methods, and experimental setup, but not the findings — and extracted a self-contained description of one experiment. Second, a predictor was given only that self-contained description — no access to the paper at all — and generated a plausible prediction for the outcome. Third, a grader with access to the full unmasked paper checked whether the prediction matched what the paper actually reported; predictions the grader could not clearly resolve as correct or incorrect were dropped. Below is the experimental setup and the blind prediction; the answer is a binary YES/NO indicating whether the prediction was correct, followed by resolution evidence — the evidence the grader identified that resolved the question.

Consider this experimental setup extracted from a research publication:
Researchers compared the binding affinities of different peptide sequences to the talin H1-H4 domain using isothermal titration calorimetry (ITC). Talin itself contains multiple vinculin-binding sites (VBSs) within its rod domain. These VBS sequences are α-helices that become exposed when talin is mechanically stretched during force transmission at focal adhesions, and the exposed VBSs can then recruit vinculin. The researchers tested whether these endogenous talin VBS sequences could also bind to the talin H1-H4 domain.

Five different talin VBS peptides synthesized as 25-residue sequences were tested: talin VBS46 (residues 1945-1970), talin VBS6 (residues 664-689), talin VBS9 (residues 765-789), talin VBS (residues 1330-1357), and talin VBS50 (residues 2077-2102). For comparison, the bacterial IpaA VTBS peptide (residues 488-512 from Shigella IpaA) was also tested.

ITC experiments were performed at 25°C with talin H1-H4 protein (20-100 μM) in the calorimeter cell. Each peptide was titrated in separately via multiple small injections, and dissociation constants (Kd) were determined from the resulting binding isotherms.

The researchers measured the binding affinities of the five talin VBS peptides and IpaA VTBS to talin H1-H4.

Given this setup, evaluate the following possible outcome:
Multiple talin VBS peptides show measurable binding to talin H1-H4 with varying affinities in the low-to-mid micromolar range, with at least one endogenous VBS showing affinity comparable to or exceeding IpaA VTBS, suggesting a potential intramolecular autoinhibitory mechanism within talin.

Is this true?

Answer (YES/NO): YES